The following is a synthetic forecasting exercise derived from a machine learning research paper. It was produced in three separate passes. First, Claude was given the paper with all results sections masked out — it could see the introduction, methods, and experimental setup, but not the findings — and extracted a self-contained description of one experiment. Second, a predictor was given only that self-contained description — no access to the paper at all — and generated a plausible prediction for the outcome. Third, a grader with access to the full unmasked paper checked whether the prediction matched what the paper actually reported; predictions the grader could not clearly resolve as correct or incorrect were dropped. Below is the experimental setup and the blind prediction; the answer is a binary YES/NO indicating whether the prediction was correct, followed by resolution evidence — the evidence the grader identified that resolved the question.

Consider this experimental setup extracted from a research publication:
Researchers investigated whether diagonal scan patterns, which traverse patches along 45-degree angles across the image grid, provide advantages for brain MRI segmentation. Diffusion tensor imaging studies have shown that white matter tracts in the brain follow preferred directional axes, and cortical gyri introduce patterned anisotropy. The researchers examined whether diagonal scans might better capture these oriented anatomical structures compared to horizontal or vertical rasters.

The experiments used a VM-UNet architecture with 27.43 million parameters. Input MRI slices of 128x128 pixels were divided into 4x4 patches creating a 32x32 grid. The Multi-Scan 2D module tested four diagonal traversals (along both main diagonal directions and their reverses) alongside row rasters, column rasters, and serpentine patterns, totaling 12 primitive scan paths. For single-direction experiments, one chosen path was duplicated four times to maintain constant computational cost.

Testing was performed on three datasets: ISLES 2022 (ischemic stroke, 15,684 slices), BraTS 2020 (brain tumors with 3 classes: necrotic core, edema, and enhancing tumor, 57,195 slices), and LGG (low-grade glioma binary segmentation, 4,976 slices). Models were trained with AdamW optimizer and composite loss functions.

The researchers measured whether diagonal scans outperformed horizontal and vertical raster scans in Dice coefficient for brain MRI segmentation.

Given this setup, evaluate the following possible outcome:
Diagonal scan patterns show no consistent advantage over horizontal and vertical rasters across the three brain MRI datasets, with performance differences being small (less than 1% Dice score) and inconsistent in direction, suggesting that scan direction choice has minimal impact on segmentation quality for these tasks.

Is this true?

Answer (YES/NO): NO